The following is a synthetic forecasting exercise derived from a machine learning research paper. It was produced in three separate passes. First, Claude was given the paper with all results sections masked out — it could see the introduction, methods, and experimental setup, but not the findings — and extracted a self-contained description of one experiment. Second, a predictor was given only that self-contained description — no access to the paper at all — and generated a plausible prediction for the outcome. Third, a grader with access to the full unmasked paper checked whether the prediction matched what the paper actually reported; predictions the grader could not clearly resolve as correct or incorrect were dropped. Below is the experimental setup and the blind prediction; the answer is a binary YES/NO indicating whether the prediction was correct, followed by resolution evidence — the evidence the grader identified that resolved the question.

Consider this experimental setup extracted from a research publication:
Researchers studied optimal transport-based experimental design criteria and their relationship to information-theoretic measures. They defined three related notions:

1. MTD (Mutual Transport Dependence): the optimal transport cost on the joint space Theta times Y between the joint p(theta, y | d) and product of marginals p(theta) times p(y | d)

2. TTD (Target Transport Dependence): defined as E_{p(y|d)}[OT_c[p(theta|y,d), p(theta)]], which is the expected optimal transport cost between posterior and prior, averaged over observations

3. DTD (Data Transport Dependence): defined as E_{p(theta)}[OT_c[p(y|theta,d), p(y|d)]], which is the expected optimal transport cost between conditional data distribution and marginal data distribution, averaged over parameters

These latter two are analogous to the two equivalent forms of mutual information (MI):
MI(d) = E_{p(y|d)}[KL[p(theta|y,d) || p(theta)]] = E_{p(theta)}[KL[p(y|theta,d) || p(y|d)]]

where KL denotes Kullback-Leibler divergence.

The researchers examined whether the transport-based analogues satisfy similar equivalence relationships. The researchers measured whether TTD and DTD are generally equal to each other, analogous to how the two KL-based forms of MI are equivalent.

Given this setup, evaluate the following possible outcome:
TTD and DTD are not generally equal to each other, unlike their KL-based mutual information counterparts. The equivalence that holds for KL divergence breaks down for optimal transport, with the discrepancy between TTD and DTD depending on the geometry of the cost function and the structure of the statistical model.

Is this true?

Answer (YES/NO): YES